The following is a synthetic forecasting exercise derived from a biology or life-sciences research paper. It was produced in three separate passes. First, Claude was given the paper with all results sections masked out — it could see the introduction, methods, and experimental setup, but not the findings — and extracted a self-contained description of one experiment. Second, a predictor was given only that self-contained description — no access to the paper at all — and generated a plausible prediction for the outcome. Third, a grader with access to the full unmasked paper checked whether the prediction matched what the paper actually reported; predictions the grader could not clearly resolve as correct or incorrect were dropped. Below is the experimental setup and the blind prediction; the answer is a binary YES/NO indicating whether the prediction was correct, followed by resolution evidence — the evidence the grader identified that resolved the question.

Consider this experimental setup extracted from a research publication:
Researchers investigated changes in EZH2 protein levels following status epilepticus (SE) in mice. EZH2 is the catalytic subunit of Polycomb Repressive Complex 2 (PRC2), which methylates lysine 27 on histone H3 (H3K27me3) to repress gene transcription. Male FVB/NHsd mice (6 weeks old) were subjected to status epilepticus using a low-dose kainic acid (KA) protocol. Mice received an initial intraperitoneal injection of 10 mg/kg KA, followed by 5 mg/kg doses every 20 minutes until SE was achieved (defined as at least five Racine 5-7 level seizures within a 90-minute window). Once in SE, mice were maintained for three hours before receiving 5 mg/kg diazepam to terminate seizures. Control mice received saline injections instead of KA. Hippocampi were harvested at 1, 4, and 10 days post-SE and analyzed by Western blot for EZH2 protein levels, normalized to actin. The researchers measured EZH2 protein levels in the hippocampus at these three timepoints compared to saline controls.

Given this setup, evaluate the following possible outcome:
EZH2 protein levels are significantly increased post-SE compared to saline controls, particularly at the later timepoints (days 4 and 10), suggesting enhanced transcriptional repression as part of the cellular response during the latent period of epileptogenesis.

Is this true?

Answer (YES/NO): NO